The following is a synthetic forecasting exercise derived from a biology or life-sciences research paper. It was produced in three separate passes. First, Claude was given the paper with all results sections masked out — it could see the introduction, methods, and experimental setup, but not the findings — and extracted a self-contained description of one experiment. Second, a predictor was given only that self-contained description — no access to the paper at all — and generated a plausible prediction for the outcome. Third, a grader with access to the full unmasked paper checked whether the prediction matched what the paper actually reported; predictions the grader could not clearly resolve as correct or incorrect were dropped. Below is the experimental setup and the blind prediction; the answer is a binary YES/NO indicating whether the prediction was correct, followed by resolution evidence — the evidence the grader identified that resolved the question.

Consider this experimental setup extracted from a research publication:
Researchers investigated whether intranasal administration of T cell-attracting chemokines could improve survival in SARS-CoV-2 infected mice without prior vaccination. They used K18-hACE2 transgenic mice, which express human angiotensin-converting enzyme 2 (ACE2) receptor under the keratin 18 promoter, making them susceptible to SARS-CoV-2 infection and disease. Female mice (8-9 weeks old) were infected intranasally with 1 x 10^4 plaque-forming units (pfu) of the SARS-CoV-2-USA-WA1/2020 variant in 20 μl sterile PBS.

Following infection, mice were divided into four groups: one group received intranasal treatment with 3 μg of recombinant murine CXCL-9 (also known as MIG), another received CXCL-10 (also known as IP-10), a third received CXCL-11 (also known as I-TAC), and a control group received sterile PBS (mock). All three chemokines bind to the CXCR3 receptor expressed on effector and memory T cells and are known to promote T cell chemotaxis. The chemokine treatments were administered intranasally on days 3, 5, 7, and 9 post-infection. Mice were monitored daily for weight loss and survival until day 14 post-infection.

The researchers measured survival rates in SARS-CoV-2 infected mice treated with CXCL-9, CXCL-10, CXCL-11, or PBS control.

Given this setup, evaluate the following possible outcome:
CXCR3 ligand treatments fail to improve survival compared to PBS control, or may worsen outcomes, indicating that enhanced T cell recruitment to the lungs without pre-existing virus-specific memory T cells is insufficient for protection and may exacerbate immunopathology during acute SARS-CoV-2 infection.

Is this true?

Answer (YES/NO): NO